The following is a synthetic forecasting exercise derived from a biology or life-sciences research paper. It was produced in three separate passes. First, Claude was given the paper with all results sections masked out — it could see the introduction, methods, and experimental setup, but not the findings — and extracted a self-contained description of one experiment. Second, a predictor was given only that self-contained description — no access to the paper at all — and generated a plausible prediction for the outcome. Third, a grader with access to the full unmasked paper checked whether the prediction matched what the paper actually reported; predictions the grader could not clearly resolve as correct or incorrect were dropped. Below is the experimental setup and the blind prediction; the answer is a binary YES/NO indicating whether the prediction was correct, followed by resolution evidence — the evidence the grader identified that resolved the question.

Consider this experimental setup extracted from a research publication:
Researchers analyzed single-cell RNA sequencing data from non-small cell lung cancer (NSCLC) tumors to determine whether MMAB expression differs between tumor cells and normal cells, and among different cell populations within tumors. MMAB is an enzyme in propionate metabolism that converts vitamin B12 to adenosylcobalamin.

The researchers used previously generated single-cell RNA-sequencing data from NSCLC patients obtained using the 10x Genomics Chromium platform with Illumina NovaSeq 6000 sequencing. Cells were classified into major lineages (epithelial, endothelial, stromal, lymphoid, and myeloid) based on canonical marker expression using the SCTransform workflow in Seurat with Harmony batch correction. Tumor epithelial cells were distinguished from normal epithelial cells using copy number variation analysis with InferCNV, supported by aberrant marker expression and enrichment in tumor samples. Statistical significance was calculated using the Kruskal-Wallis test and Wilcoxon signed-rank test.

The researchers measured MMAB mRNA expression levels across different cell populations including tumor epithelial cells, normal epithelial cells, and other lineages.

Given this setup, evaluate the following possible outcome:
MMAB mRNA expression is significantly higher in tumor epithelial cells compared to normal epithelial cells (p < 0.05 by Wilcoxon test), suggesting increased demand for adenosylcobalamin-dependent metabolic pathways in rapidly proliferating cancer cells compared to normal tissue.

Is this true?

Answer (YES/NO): NO